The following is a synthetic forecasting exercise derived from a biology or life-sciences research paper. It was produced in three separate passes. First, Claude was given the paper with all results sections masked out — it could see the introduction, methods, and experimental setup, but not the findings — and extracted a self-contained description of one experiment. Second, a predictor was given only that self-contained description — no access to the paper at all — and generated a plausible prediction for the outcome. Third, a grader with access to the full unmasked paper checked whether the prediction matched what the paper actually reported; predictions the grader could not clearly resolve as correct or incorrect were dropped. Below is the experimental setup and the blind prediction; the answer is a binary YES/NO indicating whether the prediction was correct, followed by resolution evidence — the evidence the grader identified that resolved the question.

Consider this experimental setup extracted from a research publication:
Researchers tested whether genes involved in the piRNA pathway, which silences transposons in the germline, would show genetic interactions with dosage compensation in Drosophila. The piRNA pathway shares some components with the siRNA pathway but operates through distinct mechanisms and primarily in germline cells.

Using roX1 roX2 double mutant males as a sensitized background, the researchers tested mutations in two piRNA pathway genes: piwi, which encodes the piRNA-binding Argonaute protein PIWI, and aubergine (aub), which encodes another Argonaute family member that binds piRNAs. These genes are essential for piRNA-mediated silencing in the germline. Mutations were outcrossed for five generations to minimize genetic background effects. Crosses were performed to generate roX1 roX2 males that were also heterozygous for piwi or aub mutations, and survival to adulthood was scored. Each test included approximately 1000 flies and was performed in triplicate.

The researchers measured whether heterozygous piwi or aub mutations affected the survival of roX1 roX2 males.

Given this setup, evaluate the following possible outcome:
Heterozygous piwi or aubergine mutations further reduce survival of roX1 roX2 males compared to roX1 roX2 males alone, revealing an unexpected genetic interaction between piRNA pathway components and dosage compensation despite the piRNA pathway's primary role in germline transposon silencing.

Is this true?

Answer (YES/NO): NO